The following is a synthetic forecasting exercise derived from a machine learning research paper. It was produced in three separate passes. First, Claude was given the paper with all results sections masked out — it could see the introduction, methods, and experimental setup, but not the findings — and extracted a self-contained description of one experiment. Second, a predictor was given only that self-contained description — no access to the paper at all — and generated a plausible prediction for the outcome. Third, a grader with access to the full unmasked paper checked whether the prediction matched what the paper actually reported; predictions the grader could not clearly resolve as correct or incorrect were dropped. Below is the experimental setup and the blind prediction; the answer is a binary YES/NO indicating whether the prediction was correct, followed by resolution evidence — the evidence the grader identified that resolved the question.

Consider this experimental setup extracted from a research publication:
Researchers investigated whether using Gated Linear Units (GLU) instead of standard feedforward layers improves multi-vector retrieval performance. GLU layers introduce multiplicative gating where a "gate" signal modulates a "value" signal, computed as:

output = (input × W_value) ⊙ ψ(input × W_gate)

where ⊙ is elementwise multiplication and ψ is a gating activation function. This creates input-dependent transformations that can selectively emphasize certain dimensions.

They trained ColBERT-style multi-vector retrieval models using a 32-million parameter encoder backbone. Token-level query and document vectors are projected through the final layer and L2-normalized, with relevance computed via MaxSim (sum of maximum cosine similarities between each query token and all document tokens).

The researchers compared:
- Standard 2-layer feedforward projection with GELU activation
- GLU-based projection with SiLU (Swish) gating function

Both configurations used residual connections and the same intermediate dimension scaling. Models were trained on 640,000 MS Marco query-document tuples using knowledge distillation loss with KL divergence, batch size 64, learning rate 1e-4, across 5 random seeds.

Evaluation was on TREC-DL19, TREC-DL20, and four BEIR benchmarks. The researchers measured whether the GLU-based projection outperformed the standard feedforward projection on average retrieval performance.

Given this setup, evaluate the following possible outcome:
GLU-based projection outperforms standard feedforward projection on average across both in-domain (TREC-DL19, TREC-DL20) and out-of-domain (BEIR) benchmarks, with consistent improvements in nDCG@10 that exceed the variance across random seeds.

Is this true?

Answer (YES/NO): NO